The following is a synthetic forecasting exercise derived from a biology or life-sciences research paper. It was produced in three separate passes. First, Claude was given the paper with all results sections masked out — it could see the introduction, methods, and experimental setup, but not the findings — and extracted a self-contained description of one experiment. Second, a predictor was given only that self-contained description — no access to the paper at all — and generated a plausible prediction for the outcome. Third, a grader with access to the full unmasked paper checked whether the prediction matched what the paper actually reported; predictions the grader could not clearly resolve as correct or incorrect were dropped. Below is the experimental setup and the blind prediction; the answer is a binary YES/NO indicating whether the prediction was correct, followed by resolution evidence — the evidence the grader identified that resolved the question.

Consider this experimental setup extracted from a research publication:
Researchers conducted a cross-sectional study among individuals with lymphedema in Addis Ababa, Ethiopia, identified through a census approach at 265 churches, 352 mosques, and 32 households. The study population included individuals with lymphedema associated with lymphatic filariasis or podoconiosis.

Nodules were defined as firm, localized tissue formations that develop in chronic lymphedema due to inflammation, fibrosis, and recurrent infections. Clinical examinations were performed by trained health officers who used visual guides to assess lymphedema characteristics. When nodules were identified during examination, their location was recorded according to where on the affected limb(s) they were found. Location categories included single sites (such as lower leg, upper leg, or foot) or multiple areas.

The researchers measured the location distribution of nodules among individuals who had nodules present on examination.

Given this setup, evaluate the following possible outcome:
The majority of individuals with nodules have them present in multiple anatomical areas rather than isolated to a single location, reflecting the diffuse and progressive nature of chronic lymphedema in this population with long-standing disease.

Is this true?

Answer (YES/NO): YES